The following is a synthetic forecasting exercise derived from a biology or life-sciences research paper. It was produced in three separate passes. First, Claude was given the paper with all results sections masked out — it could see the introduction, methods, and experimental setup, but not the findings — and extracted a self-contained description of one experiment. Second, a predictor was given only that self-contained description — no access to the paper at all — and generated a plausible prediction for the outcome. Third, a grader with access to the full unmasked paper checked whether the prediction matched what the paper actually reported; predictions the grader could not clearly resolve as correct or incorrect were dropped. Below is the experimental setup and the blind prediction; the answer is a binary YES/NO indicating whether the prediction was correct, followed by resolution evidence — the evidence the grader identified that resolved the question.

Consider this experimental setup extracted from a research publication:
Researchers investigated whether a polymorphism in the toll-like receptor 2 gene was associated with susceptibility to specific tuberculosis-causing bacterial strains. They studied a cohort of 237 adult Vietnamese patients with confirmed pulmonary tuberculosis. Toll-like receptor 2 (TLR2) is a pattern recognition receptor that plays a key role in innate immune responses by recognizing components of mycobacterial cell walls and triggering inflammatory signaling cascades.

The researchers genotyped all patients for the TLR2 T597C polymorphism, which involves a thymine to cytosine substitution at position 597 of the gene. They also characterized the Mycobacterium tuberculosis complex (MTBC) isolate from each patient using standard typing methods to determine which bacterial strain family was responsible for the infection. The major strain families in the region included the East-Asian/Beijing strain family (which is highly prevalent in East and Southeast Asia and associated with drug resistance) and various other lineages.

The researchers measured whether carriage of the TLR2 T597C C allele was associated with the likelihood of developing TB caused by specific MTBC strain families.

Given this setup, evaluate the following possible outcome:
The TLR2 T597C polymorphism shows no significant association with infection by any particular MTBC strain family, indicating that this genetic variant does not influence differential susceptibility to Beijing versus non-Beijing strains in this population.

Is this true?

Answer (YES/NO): NO